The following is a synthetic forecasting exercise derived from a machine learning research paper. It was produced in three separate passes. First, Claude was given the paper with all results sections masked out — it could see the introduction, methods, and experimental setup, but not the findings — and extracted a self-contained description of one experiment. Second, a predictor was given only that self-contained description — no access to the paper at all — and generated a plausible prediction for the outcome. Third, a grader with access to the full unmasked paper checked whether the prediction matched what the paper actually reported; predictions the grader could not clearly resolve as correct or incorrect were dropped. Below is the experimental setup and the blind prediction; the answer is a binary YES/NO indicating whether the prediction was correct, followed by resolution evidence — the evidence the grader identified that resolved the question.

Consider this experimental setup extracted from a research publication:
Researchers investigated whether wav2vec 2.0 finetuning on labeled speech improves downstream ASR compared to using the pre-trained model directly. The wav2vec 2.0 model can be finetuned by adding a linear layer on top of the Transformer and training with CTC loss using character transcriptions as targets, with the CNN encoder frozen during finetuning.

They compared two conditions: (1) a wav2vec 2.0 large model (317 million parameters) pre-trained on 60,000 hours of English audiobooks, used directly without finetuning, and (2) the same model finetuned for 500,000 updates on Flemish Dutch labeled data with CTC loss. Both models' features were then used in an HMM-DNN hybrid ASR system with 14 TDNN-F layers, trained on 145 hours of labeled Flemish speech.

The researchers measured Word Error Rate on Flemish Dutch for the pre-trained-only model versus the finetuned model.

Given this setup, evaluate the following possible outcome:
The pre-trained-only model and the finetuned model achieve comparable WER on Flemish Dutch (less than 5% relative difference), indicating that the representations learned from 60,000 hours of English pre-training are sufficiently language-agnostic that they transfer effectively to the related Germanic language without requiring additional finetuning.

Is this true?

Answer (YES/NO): NO